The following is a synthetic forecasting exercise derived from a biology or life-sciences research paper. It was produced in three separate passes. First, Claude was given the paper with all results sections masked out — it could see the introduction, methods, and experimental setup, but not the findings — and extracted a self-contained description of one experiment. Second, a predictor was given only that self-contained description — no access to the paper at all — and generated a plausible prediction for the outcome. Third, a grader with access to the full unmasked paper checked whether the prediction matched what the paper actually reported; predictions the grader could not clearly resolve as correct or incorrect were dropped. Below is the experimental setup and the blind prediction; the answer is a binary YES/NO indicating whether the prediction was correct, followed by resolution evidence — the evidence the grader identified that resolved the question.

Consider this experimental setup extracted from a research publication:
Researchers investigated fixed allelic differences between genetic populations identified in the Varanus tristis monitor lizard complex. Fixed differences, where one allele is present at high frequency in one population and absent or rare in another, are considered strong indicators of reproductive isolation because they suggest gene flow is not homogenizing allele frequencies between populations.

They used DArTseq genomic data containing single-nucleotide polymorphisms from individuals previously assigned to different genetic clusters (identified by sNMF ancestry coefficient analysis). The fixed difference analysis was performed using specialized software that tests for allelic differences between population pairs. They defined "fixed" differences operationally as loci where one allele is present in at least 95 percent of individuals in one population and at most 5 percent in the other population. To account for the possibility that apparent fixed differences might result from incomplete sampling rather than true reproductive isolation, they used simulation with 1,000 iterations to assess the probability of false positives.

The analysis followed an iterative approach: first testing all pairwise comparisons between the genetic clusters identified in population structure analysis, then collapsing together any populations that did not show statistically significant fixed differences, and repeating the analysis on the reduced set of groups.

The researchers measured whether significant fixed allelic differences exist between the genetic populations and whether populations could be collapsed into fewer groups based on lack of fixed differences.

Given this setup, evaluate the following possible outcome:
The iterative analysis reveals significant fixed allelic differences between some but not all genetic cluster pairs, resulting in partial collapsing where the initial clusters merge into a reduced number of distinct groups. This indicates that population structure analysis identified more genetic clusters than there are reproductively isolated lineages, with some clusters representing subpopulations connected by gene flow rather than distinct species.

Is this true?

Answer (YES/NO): YES